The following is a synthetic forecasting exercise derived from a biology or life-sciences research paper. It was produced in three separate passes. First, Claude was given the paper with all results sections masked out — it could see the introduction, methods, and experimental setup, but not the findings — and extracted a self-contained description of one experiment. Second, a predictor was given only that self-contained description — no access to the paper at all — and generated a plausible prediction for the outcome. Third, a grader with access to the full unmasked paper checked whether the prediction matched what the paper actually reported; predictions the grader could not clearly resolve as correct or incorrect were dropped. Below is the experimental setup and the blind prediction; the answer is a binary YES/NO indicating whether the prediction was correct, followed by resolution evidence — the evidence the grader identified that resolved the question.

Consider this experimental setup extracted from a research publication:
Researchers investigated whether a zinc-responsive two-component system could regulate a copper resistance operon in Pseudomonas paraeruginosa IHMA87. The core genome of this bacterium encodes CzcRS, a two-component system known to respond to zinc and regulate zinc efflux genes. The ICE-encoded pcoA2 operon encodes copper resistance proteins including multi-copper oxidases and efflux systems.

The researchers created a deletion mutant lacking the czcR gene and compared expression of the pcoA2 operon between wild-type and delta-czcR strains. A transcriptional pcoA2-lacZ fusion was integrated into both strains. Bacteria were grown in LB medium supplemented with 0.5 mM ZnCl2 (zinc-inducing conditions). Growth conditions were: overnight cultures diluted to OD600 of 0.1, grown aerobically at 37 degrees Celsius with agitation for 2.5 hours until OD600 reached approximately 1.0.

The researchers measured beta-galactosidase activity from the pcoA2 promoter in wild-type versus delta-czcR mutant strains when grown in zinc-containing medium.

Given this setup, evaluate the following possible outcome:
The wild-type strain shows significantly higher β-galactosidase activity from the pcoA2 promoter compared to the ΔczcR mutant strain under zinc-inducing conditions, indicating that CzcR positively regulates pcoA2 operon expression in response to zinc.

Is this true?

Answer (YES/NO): YES